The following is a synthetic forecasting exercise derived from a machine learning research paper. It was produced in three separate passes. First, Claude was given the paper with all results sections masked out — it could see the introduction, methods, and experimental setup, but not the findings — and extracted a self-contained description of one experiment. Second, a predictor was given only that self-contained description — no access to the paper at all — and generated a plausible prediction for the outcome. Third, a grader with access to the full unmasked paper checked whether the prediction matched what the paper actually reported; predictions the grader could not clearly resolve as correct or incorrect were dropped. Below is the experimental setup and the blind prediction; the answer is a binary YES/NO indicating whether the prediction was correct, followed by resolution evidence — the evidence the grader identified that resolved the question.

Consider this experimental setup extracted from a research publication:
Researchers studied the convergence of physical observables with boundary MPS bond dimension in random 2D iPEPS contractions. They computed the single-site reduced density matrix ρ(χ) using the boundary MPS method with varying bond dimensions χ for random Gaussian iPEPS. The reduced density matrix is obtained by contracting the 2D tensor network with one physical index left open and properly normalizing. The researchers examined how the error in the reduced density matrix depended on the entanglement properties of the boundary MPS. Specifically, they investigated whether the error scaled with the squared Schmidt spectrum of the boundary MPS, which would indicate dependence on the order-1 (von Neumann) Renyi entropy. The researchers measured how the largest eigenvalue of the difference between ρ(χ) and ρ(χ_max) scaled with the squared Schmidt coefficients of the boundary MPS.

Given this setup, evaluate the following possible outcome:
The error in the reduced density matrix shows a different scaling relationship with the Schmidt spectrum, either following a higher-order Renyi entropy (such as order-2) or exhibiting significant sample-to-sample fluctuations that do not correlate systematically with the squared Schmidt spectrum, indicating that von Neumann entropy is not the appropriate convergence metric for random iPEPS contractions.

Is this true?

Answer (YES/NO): NO